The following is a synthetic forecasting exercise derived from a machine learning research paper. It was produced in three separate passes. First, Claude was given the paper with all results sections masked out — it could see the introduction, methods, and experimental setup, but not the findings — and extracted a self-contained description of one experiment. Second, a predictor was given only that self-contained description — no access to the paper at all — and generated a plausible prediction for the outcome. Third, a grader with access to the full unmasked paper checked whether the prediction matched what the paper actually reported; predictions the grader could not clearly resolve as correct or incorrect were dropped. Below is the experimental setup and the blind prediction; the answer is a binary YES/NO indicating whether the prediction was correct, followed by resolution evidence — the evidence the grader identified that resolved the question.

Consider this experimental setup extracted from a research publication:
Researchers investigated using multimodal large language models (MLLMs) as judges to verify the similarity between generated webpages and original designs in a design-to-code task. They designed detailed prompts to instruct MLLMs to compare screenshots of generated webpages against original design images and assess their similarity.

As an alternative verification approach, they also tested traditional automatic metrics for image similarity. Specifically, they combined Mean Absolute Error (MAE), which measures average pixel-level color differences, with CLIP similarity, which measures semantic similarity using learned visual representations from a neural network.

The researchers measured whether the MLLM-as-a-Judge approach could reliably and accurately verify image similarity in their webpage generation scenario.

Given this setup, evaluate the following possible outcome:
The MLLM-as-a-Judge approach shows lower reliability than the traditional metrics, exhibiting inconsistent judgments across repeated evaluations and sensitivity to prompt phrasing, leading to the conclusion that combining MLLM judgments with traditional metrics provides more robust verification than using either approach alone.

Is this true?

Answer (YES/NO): NO